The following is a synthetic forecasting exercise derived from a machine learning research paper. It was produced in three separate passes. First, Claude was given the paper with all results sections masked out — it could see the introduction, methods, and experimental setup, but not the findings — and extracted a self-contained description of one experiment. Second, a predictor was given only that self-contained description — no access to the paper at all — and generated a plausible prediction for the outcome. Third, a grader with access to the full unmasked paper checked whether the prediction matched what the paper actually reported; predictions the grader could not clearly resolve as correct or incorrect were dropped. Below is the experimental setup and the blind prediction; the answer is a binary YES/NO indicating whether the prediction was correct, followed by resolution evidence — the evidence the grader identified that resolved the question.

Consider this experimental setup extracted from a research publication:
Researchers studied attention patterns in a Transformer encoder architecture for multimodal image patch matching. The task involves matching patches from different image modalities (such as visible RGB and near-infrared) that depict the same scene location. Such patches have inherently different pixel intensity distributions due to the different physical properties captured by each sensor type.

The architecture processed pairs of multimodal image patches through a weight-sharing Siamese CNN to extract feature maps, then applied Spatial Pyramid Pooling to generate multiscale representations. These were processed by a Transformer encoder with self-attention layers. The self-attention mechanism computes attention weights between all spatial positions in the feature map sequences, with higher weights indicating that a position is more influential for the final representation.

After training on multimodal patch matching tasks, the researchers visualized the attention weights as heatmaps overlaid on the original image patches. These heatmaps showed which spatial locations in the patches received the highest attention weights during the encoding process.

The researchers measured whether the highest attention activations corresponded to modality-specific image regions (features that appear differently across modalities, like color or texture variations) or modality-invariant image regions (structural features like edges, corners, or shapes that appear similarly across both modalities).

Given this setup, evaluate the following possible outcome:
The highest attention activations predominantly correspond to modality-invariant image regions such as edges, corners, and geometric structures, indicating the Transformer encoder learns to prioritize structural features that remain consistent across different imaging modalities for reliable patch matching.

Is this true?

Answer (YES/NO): YES